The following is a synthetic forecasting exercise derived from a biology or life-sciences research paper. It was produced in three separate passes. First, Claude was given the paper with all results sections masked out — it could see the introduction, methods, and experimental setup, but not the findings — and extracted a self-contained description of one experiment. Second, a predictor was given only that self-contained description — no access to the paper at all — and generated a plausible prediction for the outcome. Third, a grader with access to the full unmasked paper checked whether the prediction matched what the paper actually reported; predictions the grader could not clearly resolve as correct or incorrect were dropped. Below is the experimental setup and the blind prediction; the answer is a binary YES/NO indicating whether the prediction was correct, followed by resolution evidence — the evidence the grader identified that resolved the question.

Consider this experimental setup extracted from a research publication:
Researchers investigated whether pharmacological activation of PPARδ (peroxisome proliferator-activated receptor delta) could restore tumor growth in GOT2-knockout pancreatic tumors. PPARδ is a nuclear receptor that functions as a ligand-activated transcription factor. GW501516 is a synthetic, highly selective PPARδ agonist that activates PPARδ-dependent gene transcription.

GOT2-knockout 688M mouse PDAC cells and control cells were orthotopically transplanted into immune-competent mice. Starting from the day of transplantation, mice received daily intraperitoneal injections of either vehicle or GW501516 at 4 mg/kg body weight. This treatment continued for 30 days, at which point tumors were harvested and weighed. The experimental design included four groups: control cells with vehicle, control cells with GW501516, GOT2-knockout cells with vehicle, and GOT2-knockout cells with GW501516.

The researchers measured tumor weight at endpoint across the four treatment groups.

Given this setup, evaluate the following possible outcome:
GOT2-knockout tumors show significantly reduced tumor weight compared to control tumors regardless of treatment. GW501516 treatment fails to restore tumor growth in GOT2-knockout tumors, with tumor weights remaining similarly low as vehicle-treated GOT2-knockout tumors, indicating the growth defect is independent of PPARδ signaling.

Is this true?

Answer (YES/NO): NO